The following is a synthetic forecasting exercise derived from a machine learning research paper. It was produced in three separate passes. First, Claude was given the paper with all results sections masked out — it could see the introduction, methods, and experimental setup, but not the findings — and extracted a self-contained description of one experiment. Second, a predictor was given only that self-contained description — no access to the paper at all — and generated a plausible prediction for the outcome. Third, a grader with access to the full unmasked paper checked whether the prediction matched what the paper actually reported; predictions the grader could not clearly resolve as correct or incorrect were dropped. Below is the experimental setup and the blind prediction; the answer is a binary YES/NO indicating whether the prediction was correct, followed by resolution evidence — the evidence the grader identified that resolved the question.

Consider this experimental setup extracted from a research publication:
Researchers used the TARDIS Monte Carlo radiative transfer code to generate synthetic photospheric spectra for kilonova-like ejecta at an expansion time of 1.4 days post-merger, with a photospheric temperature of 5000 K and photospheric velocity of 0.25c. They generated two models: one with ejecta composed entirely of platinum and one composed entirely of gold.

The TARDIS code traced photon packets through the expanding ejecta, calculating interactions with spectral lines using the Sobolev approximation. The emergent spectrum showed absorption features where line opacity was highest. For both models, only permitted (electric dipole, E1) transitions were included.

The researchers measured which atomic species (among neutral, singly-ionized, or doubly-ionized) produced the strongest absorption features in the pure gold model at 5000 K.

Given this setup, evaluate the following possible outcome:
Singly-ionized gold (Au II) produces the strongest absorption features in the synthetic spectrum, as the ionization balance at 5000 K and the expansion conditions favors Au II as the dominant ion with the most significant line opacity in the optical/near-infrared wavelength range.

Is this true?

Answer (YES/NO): NO